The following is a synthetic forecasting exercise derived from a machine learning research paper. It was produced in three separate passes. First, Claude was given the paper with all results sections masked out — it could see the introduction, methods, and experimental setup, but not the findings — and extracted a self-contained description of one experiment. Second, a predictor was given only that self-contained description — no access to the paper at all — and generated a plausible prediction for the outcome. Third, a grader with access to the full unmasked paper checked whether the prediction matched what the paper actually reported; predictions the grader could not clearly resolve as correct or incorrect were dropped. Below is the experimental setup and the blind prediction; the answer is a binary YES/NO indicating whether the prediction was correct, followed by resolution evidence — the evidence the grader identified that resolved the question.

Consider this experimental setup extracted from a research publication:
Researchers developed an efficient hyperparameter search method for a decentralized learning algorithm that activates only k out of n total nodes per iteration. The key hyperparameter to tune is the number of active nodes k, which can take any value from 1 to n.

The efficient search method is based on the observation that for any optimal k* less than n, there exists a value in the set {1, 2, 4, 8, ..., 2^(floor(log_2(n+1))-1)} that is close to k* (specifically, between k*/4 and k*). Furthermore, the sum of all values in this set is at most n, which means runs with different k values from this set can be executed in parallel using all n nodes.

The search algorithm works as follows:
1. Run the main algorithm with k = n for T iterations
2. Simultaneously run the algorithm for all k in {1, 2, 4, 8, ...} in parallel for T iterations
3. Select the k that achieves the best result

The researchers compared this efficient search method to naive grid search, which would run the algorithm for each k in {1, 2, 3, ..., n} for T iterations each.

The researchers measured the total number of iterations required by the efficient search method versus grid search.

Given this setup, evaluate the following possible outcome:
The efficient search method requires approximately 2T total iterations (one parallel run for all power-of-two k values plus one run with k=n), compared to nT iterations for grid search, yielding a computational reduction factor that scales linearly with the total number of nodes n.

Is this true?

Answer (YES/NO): YES